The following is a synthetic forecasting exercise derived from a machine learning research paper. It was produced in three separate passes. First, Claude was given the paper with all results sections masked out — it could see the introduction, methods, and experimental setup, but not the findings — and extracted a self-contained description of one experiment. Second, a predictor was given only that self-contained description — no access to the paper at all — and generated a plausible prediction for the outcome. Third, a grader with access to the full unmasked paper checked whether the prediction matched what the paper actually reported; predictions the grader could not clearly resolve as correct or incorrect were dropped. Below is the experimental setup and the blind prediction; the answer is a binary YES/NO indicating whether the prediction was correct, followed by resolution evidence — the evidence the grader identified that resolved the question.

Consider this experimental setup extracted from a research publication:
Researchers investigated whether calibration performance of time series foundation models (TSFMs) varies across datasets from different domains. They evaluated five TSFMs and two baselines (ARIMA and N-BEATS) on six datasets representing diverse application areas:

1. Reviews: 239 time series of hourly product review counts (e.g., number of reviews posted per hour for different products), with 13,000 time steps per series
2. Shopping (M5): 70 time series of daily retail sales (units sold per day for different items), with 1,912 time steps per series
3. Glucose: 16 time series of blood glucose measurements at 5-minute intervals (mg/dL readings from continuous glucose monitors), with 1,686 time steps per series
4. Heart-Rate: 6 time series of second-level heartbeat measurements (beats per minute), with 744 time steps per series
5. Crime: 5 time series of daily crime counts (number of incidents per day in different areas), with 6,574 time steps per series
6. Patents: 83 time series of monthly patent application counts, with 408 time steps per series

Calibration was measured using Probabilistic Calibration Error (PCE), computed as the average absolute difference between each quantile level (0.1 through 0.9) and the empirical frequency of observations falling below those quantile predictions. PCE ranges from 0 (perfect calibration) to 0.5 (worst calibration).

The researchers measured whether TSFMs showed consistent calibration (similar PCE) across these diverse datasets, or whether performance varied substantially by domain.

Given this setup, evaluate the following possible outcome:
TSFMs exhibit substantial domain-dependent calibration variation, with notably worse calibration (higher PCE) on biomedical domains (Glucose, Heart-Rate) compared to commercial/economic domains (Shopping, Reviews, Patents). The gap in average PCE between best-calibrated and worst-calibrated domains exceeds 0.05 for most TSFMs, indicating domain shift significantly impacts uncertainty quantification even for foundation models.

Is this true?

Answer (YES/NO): NO